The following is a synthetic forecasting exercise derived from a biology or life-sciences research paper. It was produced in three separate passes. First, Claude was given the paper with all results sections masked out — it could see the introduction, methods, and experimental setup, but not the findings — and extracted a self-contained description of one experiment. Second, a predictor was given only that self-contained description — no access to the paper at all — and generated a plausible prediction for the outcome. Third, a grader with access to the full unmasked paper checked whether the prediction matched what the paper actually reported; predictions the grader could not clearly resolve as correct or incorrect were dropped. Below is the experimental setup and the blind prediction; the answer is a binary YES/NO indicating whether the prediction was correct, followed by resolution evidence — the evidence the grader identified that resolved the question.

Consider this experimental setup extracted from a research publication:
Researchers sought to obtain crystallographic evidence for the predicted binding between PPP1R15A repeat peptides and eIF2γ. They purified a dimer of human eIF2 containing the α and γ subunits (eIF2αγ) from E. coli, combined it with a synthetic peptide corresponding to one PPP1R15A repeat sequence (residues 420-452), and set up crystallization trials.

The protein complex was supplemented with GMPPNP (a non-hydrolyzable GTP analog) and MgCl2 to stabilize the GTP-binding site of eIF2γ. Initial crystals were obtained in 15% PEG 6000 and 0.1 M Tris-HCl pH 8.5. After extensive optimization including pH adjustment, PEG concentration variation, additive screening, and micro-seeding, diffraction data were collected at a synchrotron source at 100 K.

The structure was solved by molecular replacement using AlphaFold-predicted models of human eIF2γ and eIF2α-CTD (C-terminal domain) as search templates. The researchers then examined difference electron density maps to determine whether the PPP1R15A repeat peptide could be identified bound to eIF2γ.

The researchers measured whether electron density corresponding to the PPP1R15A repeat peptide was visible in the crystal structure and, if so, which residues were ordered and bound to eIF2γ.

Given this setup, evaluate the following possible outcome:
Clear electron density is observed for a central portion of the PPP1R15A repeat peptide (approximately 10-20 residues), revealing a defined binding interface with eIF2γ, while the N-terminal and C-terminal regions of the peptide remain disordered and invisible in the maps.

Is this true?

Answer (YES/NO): NO